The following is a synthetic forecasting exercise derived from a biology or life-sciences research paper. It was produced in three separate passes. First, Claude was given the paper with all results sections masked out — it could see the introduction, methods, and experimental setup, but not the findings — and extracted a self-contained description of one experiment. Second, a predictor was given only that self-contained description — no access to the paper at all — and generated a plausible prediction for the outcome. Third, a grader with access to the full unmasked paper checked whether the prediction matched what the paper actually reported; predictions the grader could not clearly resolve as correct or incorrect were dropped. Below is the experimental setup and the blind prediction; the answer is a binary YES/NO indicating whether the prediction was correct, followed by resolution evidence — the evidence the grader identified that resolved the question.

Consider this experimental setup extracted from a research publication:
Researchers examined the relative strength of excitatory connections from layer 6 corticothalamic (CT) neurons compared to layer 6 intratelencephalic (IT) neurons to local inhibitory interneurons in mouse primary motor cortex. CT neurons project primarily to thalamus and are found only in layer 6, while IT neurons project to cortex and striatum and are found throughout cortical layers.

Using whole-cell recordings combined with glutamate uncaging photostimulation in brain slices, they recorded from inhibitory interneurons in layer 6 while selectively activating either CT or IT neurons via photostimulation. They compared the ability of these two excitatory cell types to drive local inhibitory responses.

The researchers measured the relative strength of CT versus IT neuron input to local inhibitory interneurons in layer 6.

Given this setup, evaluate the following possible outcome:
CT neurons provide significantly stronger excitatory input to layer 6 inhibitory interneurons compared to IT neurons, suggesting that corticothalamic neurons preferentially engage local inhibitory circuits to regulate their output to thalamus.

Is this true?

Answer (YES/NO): YES